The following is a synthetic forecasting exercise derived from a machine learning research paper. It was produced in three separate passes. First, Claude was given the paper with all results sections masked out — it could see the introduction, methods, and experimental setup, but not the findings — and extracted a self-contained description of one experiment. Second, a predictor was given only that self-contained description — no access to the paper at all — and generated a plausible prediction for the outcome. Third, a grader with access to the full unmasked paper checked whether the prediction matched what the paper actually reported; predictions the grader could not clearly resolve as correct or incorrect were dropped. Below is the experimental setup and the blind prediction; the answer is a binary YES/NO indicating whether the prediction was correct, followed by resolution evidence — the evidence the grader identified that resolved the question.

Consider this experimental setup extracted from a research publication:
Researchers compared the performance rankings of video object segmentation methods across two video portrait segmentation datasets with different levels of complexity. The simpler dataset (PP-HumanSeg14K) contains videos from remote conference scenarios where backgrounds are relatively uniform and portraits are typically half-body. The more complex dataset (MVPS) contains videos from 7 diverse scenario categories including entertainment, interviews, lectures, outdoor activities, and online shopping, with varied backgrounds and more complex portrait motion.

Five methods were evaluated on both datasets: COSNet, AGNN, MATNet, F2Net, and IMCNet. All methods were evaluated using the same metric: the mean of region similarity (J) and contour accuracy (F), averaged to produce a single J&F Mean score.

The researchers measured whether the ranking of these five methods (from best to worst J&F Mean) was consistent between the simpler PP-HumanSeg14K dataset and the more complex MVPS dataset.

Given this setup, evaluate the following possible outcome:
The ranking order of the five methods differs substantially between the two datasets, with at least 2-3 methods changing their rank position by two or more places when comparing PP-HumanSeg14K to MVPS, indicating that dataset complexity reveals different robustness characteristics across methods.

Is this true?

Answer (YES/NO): NO